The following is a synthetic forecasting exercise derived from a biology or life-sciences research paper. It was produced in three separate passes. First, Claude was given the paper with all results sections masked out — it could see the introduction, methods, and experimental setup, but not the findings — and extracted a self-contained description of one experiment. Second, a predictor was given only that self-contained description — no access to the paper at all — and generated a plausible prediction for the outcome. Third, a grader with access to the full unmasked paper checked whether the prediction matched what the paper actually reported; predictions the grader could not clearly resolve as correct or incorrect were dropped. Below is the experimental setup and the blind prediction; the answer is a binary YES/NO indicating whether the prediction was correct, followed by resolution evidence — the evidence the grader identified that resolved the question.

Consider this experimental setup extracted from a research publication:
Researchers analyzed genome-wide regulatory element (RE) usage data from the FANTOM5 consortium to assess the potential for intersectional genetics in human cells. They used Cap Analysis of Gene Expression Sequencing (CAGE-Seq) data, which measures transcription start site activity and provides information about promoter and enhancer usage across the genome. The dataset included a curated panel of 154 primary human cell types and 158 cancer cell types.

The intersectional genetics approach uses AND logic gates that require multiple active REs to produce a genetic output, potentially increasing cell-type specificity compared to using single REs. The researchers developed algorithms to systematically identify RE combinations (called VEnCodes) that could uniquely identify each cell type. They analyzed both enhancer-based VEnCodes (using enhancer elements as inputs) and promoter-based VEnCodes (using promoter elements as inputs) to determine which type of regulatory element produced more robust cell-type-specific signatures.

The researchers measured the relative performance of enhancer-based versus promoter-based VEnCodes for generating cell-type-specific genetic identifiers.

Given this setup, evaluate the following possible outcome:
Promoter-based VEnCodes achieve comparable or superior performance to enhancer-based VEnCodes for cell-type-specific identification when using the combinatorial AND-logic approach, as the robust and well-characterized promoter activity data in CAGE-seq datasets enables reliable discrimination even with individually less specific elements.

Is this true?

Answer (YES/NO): YES